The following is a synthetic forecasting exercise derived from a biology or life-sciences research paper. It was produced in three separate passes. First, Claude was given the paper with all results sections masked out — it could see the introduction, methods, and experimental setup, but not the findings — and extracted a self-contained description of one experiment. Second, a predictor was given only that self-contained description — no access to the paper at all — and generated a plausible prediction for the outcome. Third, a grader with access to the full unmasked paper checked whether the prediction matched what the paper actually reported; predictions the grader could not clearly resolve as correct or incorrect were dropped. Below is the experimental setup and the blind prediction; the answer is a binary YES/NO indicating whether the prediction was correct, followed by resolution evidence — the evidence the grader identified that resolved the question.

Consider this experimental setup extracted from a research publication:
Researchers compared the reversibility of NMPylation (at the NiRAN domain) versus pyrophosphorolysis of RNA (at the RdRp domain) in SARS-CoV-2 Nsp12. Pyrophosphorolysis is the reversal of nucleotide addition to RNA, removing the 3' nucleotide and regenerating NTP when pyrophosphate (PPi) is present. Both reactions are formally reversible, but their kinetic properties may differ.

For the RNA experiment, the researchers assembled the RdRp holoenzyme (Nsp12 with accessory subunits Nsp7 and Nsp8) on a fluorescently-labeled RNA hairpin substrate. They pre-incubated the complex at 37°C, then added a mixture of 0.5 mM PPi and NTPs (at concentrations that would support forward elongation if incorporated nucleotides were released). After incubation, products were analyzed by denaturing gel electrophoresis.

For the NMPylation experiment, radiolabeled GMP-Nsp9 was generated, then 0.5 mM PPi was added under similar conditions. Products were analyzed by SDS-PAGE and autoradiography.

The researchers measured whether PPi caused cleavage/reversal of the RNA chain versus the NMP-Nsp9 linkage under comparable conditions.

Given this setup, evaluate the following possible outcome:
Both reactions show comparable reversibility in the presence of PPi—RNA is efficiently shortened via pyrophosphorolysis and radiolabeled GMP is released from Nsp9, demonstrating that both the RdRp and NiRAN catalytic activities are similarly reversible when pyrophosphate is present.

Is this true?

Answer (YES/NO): NO